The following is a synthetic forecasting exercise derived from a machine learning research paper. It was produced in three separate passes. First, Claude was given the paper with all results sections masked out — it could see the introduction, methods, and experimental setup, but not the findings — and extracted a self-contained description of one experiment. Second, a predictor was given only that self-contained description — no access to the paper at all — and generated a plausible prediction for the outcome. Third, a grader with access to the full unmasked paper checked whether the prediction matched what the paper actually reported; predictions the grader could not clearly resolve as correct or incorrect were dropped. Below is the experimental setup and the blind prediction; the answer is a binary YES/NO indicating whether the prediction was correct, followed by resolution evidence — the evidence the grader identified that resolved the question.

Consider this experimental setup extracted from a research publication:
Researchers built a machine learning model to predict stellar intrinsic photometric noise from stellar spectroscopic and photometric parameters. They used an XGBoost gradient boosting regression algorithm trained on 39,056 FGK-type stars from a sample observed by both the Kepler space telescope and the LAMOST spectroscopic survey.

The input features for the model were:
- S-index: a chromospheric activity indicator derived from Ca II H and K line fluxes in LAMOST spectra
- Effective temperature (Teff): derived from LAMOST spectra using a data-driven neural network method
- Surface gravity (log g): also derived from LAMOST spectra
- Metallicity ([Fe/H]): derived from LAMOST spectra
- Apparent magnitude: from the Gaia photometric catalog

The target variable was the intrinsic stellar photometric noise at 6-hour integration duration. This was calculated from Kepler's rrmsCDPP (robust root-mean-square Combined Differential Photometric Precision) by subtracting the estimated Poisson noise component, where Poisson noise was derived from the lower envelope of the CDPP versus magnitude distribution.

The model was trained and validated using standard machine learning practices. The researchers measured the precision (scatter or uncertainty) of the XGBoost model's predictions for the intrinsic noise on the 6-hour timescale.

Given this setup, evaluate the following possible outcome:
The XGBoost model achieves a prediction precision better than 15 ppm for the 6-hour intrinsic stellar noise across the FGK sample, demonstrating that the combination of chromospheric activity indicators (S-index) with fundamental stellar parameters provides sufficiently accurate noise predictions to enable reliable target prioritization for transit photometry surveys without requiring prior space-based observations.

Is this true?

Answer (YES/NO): NO